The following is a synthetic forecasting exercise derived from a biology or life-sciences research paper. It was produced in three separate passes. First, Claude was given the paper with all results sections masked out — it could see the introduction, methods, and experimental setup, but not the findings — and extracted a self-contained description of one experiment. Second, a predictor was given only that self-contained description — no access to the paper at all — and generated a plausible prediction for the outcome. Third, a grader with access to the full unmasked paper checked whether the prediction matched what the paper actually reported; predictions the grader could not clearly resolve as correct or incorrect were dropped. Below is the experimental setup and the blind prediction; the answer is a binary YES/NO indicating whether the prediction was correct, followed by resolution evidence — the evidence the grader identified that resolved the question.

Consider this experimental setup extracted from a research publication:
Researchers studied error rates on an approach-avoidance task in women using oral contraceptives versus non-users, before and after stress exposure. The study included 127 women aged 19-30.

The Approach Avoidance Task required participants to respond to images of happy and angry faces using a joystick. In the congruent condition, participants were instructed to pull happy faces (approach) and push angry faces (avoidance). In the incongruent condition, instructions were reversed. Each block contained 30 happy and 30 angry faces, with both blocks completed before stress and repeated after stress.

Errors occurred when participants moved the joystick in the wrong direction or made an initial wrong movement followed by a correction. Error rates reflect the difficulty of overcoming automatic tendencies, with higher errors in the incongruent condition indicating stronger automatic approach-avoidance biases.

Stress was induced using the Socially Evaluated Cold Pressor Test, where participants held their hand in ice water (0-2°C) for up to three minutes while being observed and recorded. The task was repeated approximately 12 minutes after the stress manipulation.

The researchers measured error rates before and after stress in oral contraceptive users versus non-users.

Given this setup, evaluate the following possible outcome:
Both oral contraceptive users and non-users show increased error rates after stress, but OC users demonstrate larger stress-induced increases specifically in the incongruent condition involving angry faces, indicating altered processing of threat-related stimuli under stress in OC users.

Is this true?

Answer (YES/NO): NO